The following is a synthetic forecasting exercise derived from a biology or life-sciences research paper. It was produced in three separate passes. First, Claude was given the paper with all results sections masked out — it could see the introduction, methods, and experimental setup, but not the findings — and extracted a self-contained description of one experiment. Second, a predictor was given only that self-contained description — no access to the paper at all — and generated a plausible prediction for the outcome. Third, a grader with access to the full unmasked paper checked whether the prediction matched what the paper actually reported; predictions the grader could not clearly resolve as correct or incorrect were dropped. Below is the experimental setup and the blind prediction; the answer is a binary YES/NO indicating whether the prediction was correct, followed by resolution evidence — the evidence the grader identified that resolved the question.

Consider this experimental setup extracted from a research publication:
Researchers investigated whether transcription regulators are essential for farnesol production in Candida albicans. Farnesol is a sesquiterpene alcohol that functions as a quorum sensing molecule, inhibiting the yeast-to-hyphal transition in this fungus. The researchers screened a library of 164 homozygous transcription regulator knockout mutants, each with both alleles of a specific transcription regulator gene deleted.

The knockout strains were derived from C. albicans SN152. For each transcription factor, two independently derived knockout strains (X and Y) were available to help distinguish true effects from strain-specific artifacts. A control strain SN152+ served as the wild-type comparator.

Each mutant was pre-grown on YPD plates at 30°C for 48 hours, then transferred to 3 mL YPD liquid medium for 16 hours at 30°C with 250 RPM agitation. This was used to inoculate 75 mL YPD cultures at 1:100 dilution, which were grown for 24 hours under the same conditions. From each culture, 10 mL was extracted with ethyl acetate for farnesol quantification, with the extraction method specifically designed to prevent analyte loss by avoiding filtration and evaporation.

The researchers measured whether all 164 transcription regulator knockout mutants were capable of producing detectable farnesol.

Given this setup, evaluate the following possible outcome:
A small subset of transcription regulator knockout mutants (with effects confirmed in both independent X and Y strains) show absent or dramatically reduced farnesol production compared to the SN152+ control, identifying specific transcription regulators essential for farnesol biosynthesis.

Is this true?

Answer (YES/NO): NO